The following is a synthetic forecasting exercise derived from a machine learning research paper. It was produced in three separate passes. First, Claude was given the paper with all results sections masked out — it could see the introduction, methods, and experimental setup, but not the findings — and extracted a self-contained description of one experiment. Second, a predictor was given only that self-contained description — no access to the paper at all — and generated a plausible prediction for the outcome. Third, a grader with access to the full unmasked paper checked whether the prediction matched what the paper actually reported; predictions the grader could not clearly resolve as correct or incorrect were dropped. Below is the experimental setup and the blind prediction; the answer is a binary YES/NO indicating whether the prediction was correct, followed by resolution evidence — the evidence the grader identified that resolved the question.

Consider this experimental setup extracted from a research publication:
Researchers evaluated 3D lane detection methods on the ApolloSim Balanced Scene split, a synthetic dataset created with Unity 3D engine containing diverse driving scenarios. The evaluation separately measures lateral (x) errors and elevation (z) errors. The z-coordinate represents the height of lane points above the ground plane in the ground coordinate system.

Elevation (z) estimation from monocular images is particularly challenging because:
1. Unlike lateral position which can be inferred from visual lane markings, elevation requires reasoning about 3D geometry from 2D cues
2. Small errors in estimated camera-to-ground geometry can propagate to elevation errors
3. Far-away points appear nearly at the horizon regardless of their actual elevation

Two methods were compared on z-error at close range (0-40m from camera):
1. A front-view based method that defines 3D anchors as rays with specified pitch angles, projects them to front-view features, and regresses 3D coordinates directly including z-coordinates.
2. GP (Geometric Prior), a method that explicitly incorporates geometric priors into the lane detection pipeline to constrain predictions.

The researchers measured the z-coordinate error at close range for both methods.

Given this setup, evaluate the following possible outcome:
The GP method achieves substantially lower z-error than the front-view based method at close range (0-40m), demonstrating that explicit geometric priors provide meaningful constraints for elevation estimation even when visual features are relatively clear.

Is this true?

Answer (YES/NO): YES